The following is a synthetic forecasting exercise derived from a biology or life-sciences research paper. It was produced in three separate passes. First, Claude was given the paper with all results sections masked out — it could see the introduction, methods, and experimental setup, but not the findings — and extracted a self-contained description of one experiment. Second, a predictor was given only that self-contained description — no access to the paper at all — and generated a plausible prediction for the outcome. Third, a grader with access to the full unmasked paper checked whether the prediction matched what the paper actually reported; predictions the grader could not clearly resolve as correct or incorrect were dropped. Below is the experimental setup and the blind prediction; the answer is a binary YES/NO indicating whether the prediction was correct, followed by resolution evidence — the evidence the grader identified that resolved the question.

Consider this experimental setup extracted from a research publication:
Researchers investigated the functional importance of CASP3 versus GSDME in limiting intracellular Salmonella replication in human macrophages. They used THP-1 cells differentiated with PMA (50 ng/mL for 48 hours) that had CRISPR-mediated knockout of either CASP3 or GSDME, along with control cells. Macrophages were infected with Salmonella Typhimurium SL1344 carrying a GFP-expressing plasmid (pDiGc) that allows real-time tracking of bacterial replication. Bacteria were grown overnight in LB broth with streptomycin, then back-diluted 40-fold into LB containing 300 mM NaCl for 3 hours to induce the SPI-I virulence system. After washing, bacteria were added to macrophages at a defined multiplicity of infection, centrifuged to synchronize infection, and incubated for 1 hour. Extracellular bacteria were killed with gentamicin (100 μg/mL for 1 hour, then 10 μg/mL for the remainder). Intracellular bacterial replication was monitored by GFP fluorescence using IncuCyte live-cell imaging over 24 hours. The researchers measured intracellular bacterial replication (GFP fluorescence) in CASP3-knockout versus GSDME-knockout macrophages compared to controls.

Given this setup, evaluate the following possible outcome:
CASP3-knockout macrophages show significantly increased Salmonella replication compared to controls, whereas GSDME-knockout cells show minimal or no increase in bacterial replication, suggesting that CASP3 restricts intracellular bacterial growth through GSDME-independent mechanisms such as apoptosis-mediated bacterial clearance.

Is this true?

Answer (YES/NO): YES